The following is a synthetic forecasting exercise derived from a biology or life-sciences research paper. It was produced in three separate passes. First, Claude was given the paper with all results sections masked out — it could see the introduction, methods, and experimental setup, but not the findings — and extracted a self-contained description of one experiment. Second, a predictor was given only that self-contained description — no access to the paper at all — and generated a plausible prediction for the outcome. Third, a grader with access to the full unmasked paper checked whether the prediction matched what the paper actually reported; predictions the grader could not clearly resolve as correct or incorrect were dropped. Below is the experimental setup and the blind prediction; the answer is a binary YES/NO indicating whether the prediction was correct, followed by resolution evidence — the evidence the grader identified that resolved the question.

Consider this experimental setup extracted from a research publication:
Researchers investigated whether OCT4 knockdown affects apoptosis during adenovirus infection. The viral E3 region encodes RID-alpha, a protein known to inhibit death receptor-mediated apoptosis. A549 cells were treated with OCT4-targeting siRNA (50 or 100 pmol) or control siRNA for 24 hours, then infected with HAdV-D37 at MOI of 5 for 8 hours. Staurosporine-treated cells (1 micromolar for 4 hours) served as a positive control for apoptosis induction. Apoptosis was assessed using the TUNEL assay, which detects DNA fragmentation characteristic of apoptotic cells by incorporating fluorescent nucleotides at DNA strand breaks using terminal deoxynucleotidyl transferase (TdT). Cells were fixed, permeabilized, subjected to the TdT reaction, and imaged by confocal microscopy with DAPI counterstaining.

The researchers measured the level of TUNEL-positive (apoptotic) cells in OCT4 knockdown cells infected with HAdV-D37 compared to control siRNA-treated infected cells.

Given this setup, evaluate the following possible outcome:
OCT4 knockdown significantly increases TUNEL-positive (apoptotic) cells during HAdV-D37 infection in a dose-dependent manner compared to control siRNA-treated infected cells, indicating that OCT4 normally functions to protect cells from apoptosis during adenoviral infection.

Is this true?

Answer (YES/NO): NO